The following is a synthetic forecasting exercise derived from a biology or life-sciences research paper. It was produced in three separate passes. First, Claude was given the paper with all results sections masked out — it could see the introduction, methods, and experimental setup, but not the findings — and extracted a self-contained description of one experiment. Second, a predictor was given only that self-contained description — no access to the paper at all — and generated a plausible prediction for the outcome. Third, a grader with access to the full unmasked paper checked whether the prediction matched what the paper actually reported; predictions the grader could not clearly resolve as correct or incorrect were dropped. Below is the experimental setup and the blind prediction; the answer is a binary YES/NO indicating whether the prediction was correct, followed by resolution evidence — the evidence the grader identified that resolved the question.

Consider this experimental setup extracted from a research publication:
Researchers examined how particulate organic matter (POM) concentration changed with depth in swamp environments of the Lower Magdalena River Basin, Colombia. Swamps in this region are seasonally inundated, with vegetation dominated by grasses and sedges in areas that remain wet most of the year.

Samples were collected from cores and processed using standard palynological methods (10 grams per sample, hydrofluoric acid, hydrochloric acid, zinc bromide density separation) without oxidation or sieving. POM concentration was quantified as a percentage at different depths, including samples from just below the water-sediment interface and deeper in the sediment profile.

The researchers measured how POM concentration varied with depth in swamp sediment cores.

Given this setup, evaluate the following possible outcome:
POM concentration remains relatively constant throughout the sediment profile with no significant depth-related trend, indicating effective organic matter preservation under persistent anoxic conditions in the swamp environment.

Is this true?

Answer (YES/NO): NO